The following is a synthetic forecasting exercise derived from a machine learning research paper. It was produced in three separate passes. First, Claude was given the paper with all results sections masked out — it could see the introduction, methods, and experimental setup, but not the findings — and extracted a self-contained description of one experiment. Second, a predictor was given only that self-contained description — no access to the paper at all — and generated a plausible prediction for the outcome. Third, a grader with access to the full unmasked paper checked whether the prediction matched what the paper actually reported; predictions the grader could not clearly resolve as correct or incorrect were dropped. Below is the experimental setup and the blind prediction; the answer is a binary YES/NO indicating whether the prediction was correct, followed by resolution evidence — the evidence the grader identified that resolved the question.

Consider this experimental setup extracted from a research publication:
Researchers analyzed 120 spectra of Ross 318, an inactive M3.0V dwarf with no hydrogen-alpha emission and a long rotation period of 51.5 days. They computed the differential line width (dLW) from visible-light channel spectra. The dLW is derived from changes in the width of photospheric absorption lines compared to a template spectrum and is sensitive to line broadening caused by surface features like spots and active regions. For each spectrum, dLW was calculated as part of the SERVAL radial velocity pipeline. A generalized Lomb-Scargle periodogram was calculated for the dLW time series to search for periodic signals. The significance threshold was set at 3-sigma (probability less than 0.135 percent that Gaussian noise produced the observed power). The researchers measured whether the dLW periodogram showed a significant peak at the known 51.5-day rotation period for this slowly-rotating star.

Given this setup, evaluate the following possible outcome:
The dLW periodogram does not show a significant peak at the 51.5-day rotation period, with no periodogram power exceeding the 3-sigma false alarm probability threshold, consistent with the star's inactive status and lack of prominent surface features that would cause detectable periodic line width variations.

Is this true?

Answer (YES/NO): NO